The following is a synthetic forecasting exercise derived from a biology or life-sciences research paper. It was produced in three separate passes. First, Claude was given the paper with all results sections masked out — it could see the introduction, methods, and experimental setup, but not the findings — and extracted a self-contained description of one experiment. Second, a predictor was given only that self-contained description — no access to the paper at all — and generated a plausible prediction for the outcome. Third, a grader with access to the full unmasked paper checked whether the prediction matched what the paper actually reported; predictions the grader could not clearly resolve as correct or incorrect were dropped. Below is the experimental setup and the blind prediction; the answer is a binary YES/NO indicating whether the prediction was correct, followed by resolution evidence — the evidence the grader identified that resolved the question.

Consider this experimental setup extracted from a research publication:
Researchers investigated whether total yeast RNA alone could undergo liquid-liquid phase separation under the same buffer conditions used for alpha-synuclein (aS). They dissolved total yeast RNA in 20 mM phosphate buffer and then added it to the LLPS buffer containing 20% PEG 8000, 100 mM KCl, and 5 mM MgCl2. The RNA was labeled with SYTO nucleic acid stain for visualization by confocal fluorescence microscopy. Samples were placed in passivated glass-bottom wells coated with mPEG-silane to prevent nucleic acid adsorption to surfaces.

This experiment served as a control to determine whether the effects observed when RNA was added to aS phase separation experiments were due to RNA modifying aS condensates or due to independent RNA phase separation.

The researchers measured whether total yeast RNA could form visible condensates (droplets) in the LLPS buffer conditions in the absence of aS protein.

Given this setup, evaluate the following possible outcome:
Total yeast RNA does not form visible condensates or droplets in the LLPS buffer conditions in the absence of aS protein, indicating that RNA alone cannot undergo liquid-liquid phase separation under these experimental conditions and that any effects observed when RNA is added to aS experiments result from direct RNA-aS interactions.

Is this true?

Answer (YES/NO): NO